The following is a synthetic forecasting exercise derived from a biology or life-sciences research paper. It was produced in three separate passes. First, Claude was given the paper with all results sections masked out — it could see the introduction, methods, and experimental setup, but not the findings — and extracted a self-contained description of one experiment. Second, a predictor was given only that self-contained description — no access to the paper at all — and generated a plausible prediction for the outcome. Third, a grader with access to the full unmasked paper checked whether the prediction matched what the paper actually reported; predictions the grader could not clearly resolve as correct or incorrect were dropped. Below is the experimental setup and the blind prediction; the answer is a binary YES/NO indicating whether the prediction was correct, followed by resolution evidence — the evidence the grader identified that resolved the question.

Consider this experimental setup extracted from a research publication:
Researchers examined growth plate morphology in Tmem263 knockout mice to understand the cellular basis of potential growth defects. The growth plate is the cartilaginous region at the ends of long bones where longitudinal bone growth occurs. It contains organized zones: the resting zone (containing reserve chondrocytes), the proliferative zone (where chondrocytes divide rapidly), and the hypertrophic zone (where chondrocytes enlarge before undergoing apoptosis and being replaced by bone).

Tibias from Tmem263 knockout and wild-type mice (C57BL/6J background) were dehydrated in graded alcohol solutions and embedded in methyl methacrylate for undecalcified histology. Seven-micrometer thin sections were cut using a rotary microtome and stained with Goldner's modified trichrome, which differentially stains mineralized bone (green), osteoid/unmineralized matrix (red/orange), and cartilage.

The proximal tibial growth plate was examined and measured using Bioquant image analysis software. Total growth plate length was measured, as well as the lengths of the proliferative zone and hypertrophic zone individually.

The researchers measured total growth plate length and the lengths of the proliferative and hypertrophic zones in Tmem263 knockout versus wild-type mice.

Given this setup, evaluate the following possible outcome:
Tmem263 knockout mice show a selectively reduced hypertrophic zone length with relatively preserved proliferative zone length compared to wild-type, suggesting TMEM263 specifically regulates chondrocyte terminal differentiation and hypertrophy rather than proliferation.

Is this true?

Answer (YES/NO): NO